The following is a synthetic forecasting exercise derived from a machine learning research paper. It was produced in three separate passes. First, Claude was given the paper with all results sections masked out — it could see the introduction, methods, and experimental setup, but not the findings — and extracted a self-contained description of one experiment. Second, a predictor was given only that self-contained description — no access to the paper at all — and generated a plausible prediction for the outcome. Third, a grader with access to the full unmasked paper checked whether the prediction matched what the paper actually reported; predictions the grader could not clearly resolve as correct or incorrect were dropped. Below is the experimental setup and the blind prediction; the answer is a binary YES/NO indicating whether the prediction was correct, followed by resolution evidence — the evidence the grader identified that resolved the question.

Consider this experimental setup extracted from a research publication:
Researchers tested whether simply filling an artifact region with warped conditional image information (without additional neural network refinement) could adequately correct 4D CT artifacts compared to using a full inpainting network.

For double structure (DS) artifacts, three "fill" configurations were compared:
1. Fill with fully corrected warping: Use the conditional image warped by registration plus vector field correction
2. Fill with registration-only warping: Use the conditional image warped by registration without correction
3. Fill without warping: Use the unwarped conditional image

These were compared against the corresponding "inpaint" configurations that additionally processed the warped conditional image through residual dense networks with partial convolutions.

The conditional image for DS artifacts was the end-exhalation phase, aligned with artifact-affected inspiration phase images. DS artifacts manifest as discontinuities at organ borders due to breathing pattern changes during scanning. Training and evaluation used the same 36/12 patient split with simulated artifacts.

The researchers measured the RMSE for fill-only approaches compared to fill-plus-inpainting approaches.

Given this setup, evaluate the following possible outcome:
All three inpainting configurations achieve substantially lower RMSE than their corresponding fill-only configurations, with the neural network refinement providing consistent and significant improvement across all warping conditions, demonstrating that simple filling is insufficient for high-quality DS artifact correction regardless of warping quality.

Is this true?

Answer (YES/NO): YES